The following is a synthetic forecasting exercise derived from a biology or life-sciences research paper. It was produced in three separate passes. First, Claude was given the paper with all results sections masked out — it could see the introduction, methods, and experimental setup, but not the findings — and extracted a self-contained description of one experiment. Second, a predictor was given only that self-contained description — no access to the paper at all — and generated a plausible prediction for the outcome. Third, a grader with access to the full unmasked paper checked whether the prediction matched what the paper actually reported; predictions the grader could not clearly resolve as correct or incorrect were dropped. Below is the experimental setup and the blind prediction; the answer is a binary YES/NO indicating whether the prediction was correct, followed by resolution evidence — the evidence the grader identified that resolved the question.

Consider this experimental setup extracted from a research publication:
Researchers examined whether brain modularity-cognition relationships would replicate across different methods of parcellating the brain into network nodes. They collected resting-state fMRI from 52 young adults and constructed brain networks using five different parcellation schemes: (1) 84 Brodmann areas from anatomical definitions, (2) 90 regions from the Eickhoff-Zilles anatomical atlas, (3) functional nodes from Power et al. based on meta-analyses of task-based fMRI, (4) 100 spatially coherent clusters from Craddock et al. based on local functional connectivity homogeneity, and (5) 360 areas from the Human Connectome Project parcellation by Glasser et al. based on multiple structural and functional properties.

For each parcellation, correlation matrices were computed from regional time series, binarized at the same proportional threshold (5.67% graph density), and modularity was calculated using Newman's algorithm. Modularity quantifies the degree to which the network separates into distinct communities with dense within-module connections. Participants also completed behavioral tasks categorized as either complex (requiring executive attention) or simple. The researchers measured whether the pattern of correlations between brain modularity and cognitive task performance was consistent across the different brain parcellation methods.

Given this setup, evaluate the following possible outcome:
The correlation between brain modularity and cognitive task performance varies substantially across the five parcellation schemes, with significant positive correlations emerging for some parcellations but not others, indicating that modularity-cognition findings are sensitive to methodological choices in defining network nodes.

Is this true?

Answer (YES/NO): NO